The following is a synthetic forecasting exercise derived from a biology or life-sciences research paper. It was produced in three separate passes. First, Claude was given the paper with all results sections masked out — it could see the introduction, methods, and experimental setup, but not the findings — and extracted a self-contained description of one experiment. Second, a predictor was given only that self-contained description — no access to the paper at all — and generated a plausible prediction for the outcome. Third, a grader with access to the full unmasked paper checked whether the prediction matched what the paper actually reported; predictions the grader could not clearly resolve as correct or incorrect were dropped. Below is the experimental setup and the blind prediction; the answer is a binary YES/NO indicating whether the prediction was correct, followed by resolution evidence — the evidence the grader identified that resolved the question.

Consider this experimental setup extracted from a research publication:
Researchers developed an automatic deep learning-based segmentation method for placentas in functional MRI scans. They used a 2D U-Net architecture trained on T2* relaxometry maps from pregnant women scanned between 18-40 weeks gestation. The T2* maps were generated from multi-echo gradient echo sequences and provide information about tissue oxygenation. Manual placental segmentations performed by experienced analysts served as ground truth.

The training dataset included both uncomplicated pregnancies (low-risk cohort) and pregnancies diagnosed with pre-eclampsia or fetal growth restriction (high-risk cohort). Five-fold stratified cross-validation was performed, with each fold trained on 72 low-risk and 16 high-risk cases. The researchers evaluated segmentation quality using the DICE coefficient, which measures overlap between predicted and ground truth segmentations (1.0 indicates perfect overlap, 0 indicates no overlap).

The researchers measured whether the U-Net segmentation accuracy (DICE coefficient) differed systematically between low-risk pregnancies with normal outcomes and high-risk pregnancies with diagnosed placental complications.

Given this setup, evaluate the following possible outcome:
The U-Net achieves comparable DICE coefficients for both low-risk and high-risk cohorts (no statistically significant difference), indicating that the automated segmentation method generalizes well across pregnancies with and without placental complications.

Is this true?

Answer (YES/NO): NO